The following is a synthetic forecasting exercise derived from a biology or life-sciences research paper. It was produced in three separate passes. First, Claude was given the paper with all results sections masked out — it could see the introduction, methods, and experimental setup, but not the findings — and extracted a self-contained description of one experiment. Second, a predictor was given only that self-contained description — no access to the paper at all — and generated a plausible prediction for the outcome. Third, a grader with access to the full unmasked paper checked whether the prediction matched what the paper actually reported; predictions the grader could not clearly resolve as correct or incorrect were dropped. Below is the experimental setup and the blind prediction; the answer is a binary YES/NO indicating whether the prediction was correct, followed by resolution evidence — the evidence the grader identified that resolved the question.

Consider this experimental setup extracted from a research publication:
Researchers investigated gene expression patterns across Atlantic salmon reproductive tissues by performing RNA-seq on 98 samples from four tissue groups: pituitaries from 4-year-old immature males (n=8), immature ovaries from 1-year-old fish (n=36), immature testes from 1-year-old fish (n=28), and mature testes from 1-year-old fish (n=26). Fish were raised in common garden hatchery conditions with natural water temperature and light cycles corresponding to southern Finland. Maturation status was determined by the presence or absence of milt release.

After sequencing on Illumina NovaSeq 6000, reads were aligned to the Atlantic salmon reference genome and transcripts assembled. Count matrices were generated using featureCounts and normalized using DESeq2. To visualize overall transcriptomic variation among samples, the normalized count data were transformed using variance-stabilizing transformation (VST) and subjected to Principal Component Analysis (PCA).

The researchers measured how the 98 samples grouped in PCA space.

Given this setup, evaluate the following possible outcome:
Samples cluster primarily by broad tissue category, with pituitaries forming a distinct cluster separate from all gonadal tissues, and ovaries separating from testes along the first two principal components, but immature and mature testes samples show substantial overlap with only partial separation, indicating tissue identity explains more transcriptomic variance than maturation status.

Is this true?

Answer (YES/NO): NO